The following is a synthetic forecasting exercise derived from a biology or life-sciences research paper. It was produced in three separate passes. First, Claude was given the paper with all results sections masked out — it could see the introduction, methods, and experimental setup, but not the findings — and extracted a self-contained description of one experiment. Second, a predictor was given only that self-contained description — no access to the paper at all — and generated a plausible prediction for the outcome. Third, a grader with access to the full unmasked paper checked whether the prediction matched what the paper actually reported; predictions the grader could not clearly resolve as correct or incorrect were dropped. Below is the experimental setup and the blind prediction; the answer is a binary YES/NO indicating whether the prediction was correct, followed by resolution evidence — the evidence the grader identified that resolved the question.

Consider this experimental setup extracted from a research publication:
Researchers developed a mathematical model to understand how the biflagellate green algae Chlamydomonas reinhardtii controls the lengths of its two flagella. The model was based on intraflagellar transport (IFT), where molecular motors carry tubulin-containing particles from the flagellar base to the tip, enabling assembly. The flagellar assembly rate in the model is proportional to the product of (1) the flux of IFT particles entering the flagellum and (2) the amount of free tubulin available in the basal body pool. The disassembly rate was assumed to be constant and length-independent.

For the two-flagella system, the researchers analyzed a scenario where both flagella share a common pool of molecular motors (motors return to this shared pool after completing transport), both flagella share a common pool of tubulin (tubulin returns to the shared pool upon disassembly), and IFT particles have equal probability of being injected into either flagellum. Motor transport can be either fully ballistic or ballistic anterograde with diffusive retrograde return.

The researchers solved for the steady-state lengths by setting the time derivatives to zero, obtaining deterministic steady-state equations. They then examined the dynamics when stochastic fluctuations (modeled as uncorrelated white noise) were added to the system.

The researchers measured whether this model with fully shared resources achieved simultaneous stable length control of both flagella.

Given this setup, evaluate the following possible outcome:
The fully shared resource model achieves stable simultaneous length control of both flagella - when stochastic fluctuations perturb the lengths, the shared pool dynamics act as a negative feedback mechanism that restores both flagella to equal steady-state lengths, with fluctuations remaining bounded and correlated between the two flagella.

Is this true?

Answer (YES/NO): NO